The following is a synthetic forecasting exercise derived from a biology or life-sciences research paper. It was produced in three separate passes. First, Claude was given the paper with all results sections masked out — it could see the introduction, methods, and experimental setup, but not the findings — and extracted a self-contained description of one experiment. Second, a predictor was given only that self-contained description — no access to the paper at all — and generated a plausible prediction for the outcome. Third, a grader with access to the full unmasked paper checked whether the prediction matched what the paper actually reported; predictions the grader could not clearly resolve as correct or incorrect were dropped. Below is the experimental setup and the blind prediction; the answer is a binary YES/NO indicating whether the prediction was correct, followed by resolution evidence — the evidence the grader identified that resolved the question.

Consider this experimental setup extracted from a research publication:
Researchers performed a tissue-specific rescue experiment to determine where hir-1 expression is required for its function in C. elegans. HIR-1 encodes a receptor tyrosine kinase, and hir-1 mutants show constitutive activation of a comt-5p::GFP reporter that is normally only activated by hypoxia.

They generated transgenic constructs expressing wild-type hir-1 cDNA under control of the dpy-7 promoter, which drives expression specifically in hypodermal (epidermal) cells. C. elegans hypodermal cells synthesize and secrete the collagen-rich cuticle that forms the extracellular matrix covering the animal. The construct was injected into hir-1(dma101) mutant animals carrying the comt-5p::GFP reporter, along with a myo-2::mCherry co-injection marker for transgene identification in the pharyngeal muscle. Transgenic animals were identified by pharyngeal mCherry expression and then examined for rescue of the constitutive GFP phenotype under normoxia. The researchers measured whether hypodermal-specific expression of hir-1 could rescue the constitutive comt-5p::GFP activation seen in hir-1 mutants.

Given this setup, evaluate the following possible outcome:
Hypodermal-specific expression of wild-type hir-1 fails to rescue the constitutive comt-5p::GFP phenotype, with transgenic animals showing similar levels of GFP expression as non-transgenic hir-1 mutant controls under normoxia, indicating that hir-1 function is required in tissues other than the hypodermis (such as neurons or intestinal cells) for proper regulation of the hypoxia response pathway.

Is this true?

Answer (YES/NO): NO